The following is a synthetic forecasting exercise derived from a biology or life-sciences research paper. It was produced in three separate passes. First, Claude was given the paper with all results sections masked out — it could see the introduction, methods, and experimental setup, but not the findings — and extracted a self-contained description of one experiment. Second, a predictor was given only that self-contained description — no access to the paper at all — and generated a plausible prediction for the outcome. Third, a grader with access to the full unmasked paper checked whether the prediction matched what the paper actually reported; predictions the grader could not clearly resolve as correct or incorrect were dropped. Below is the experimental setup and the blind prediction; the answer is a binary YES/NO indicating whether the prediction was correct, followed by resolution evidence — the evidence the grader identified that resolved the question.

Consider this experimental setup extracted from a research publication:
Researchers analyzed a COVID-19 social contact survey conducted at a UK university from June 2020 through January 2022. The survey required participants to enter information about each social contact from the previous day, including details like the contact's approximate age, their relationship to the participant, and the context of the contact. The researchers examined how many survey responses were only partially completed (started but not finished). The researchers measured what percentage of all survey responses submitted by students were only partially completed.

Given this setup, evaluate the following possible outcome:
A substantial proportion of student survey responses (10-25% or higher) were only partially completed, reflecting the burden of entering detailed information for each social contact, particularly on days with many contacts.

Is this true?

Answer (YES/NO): YES